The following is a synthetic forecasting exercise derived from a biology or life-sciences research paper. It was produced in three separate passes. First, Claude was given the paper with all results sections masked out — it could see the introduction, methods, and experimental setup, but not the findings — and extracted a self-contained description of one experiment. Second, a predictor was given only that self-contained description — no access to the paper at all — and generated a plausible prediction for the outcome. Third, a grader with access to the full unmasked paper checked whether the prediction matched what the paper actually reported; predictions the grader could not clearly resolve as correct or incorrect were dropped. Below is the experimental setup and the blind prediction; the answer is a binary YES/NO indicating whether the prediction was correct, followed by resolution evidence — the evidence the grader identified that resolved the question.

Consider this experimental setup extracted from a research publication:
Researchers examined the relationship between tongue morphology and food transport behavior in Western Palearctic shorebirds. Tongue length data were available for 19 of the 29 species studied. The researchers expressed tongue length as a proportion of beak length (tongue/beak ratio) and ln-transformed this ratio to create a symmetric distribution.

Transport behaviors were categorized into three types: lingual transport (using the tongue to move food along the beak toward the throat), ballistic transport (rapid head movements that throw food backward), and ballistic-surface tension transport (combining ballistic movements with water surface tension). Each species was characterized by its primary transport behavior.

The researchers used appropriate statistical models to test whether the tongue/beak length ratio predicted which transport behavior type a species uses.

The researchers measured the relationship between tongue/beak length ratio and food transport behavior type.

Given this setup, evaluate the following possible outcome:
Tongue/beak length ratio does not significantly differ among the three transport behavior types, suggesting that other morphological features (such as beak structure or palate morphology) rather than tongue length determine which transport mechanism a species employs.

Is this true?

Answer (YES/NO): YES